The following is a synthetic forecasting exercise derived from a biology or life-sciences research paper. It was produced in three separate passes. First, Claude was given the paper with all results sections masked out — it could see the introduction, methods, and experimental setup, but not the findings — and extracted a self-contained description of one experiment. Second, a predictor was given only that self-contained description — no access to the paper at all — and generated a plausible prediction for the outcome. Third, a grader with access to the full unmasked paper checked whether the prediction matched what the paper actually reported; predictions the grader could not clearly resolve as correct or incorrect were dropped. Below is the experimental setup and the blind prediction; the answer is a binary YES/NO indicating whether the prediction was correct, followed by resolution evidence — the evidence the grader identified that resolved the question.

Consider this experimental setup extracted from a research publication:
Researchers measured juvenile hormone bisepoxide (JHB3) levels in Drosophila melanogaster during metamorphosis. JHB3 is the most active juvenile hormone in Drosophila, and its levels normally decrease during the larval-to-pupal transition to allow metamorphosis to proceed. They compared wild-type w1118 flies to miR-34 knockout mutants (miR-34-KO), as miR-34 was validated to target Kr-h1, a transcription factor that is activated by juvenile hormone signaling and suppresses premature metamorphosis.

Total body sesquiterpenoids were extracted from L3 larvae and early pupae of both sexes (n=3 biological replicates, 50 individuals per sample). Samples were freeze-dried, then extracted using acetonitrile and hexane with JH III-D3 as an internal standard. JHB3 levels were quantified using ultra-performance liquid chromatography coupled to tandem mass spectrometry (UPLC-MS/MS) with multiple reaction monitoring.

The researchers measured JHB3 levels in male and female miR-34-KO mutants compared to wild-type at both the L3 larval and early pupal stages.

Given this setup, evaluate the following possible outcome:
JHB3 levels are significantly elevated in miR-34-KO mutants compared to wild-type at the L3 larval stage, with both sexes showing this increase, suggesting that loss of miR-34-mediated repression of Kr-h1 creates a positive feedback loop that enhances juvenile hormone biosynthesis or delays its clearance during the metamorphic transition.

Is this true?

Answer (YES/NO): NO